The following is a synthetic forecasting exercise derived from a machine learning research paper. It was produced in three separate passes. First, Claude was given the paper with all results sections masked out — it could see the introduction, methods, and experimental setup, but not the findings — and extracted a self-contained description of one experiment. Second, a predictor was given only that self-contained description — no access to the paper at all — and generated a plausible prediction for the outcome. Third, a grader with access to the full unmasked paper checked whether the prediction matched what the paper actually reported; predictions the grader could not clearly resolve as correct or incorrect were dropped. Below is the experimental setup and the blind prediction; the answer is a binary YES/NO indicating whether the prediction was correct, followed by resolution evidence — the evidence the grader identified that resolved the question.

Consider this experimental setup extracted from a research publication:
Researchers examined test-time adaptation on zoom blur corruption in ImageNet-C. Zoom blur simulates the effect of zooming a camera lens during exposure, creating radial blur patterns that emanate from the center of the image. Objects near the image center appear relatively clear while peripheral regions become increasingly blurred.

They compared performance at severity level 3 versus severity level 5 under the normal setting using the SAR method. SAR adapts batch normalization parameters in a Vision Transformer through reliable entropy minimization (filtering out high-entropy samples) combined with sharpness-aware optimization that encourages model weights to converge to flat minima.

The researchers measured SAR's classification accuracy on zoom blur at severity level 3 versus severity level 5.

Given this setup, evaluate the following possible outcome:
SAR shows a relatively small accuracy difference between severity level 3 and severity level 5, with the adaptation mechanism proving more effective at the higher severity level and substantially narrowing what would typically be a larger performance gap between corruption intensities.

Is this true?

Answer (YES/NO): NO